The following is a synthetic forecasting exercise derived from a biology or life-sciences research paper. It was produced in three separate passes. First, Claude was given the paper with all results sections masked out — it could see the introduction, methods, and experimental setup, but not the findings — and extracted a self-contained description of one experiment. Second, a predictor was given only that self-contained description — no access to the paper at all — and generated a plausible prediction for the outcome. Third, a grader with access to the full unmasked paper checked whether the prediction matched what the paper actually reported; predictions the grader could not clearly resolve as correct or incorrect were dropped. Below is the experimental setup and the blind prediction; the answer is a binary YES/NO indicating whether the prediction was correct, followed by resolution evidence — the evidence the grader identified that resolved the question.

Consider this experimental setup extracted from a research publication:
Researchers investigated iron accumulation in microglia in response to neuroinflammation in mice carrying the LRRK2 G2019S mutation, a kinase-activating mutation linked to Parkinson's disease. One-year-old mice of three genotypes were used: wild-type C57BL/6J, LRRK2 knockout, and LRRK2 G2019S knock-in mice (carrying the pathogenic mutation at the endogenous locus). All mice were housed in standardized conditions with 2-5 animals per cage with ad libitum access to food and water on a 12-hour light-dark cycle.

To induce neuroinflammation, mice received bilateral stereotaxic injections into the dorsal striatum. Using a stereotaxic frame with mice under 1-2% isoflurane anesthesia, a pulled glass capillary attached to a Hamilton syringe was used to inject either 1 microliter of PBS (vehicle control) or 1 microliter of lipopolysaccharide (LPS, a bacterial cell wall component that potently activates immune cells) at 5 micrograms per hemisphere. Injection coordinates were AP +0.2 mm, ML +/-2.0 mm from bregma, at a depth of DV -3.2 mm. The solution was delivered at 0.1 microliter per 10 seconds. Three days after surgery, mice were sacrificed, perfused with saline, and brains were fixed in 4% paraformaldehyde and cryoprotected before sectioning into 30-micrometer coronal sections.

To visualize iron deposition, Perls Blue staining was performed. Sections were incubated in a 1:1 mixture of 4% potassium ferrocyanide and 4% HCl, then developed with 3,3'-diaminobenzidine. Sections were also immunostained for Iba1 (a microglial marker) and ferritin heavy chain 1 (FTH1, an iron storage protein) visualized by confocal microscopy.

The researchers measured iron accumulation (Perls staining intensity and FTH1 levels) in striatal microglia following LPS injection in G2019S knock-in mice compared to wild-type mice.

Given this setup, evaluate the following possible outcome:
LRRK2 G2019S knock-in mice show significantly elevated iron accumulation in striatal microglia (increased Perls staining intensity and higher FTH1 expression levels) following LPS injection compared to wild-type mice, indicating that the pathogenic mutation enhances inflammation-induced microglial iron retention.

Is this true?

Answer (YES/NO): YES